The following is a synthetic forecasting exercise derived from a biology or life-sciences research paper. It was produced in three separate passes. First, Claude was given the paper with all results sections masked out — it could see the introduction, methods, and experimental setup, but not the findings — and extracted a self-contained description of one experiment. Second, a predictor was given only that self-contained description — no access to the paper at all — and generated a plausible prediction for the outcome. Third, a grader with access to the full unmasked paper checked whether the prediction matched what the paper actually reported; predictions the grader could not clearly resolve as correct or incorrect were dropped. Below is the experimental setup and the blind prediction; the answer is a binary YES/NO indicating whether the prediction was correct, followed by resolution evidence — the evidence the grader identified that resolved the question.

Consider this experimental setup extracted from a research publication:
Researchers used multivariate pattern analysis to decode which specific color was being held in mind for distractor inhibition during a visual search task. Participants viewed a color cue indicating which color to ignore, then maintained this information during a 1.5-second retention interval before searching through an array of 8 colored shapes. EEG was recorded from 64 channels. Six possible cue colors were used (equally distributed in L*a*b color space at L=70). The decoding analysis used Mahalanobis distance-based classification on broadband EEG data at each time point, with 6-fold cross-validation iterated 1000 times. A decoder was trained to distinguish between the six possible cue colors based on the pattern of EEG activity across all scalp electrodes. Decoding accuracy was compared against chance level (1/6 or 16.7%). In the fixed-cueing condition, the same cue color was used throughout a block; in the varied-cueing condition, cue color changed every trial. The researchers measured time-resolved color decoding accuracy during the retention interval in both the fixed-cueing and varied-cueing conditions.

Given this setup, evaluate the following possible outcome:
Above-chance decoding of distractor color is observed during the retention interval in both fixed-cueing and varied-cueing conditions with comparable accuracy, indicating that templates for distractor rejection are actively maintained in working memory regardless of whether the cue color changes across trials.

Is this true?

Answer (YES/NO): NO